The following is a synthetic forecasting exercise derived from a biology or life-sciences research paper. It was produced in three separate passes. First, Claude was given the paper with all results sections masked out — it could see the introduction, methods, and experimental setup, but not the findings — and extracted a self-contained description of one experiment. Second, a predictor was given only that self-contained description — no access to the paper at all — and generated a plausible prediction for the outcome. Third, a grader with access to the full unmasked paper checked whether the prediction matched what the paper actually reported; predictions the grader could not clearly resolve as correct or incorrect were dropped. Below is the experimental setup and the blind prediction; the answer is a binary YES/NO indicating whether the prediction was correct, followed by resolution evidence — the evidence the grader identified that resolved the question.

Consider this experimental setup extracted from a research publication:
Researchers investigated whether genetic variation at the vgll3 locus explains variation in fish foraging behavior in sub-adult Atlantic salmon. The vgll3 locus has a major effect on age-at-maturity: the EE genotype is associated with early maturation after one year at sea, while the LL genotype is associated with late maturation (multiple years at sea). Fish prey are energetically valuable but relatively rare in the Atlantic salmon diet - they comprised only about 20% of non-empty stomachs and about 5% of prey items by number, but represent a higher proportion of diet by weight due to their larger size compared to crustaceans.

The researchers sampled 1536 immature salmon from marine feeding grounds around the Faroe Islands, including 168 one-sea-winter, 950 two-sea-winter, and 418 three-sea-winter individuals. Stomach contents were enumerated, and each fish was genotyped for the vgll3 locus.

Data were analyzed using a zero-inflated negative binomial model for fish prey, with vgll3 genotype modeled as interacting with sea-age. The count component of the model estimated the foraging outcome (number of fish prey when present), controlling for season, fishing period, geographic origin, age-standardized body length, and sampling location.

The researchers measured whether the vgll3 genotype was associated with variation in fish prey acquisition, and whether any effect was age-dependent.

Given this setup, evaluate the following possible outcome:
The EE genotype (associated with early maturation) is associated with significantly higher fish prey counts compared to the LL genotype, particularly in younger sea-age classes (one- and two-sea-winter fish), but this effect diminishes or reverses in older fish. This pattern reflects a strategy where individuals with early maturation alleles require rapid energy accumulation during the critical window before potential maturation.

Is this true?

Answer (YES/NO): NO